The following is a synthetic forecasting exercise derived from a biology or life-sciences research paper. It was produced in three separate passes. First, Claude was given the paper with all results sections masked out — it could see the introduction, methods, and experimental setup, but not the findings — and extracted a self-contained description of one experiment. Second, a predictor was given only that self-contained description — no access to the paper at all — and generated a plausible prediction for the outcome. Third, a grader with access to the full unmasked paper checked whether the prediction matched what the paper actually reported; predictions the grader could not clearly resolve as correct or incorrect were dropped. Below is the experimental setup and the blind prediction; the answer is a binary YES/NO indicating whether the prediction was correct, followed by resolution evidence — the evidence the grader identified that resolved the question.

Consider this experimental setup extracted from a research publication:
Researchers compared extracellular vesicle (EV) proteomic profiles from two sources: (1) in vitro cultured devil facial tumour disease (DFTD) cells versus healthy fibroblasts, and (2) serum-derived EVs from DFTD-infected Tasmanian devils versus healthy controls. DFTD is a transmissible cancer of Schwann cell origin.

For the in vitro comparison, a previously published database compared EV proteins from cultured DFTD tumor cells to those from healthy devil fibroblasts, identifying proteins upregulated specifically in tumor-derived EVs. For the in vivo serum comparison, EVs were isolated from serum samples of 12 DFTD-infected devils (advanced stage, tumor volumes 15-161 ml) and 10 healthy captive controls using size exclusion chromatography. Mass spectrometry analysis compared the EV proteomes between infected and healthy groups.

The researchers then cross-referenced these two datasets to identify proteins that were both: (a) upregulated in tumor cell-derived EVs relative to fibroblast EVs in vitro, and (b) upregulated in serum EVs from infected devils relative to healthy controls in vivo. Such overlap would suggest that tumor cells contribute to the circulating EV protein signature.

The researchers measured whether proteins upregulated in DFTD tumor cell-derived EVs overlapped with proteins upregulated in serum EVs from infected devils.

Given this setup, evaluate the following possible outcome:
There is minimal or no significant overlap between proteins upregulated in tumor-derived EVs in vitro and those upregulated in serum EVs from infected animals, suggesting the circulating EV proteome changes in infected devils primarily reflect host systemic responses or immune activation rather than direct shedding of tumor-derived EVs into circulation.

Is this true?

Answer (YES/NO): NO